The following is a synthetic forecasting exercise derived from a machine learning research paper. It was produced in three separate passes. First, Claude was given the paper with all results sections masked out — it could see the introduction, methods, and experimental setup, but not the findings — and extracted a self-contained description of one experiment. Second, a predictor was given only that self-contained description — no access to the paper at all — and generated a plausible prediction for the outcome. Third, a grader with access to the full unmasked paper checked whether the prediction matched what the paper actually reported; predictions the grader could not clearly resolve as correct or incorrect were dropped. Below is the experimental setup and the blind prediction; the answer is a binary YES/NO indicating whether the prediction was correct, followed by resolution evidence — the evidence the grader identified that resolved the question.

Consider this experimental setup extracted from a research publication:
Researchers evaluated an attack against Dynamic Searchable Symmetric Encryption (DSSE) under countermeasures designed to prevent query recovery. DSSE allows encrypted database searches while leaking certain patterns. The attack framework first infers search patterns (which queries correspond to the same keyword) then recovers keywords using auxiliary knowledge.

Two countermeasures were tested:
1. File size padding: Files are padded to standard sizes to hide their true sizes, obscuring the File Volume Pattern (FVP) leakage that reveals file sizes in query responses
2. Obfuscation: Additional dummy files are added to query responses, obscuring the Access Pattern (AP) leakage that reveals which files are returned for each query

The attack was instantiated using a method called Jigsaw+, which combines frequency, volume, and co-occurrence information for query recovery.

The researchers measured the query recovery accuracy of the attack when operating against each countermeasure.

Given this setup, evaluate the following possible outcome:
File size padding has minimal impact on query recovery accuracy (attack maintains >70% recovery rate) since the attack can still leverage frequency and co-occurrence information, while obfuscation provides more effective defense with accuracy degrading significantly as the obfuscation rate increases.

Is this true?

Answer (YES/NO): NO